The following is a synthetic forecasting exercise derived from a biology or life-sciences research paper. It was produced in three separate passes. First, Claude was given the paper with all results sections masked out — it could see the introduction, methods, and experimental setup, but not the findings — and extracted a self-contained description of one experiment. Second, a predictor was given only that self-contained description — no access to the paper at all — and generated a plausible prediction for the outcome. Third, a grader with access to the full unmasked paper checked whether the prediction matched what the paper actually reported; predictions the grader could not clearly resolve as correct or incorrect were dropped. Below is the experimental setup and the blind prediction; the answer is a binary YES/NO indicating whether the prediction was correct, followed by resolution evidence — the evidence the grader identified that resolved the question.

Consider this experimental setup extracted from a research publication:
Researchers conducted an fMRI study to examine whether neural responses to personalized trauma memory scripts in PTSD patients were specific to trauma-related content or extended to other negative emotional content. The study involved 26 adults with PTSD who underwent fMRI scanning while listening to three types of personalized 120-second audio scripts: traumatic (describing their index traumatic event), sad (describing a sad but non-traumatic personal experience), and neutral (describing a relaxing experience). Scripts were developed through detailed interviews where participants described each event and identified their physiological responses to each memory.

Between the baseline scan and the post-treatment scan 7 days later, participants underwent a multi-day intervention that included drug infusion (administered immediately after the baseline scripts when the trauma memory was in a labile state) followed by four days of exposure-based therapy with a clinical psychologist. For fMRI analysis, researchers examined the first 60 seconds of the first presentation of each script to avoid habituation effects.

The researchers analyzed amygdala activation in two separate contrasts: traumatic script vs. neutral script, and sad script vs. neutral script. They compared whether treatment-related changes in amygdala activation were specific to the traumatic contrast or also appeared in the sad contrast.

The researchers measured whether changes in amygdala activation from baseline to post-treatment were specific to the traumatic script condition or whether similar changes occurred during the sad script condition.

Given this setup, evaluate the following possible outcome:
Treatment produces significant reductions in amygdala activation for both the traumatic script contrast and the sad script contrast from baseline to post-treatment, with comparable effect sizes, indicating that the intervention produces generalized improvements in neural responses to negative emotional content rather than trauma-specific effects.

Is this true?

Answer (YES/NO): NO